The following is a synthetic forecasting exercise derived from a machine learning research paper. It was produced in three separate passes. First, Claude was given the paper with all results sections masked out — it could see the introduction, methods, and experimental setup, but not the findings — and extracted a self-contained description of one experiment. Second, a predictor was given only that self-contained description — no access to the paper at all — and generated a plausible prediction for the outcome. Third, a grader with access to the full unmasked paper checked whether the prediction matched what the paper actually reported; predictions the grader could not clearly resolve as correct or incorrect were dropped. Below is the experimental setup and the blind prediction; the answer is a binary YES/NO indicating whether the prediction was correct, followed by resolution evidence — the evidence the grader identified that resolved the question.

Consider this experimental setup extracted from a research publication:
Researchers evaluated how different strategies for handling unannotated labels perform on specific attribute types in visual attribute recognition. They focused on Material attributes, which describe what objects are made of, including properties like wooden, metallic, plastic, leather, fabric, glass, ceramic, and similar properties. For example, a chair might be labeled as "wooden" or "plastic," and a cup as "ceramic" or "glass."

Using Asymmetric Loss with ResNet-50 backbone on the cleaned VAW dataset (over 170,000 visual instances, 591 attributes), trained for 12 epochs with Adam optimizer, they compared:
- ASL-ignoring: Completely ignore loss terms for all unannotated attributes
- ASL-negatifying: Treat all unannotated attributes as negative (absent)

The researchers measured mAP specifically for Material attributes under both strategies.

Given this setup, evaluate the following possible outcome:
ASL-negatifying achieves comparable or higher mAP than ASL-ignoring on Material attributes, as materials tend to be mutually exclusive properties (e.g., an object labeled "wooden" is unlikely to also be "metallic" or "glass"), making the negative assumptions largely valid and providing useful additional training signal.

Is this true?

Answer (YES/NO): YES